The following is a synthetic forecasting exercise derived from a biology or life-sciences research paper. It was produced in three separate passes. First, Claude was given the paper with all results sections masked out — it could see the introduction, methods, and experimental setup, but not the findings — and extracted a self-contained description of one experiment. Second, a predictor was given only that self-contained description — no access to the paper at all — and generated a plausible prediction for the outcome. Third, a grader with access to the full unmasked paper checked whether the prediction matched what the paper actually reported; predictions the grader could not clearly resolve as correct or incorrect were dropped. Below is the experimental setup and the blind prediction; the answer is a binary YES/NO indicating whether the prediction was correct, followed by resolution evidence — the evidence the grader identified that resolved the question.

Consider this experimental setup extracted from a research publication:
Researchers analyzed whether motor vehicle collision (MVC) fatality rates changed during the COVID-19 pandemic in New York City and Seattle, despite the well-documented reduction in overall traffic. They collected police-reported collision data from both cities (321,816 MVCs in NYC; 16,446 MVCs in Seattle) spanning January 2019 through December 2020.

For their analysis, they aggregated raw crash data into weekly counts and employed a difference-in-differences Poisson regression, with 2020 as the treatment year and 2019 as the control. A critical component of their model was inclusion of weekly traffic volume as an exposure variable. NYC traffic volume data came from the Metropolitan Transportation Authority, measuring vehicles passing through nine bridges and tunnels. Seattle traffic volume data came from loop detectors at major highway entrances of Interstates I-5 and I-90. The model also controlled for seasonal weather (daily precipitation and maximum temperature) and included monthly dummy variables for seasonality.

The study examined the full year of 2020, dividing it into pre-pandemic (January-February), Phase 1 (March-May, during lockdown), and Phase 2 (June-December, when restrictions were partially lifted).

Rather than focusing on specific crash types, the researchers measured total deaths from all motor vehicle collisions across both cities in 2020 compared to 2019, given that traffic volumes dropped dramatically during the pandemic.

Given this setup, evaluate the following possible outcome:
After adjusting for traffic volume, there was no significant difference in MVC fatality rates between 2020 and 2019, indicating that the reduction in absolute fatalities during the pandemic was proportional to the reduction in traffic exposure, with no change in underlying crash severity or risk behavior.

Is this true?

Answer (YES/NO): NO